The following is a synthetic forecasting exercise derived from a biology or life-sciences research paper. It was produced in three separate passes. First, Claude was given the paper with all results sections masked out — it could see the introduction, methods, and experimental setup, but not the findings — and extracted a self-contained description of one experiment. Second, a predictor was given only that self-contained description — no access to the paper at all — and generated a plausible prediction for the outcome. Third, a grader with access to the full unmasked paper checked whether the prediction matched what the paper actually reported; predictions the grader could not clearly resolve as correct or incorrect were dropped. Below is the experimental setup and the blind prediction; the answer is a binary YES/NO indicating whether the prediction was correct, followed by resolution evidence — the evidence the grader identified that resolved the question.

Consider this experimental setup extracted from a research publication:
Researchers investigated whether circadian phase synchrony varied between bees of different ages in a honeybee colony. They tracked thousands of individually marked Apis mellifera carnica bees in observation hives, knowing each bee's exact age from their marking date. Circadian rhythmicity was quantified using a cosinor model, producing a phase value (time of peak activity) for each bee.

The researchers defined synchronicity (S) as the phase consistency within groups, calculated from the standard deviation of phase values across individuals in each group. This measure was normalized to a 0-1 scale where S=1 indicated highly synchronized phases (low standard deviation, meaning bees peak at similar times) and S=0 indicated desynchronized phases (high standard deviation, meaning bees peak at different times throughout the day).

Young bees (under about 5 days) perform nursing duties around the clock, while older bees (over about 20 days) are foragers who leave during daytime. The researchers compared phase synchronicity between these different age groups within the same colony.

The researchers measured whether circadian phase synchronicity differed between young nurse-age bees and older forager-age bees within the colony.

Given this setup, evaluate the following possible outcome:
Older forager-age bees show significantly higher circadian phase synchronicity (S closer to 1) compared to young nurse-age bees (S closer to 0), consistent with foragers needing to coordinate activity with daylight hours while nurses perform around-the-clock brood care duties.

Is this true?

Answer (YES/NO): YES